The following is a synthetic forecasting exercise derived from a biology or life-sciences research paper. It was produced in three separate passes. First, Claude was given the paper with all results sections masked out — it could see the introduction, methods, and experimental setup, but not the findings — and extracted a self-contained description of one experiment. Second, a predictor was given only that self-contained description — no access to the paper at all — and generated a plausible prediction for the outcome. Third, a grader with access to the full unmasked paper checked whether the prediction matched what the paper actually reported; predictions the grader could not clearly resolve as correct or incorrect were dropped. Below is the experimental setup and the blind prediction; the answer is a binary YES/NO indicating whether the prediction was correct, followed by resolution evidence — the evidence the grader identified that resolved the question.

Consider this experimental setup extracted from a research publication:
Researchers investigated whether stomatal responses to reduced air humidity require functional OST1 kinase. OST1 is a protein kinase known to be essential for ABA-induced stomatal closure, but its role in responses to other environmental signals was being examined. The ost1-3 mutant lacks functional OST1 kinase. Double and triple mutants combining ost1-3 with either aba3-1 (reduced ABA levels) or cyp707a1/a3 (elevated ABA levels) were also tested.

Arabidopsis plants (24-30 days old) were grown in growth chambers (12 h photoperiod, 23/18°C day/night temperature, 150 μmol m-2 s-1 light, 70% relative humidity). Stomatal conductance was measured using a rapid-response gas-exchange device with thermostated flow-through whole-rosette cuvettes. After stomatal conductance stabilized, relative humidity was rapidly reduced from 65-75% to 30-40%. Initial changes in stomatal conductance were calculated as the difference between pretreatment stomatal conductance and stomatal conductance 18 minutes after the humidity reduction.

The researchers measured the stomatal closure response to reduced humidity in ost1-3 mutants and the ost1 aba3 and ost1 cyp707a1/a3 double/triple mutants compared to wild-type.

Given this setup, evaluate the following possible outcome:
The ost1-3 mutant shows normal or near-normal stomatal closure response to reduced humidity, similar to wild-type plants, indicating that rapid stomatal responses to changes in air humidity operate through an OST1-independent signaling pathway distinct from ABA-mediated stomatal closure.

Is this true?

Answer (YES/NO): NO